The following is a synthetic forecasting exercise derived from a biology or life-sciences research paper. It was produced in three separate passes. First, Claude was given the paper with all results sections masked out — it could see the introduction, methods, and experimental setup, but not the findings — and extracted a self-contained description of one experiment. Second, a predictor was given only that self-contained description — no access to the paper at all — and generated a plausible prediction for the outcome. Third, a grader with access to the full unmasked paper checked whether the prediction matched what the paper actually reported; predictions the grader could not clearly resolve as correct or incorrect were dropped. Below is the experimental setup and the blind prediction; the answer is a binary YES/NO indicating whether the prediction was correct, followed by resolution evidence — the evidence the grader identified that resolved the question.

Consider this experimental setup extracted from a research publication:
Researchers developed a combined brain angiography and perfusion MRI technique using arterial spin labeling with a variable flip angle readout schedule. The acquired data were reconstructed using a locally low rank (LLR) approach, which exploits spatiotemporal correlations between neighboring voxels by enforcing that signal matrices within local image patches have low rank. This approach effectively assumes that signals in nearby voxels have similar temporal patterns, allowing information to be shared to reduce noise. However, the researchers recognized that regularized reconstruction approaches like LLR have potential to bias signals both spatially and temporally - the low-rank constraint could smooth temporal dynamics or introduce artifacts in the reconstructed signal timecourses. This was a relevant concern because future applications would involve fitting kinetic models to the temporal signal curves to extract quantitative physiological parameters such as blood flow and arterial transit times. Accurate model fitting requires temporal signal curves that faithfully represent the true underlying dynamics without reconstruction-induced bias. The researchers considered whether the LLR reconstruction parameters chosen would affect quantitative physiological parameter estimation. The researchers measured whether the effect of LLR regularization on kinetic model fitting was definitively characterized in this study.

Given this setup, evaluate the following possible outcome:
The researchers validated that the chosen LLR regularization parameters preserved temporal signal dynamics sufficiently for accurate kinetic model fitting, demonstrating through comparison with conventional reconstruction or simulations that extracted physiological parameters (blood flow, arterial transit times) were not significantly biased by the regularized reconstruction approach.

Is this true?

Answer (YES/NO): NO